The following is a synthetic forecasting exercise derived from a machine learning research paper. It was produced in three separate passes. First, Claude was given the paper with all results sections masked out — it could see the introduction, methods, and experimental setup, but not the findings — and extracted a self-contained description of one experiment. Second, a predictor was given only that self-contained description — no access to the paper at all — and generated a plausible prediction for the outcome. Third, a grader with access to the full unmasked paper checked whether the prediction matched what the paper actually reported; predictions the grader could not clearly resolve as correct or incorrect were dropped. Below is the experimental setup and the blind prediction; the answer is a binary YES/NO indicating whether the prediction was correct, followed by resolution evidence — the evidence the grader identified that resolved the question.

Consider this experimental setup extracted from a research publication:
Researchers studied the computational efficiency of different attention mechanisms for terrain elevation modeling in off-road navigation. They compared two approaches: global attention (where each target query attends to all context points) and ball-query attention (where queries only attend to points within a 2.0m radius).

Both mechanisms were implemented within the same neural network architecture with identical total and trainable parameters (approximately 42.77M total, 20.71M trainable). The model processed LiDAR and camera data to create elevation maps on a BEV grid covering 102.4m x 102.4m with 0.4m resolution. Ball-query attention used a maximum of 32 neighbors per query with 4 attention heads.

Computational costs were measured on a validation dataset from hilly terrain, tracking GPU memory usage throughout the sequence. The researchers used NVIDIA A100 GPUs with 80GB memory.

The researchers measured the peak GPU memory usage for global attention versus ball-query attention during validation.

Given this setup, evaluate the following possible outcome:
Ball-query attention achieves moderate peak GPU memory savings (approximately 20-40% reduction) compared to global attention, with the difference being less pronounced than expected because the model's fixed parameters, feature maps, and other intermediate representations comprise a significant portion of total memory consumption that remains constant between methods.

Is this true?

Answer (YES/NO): NO